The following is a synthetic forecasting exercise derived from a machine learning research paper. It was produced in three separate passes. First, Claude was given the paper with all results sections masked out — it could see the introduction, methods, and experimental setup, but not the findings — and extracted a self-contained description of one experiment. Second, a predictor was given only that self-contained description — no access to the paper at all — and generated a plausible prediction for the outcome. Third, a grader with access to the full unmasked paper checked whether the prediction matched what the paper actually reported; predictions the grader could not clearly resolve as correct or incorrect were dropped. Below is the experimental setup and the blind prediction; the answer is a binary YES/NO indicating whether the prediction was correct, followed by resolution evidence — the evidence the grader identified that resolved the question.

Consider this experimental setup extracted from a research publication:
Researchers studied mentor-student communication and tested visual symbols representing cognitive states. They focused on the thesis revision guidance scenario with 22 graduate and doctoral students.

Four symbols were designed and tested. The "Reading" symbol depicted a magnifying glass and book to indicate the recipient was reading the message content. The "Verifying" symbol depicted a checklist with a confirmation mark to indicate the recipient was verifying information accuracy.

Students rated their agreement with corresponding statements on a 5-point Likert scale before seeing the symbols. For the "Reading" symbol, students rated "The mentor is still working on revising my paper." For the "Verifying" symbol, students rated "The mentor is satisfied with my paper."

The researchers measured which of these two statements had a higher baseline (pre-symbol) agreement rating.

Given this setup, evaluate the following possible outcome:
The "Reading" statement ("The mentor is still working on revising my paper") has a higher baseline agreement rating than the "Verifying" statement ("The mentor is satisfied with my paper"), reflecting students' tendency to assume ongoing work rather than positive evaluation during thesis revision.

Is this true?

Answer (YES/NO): YES